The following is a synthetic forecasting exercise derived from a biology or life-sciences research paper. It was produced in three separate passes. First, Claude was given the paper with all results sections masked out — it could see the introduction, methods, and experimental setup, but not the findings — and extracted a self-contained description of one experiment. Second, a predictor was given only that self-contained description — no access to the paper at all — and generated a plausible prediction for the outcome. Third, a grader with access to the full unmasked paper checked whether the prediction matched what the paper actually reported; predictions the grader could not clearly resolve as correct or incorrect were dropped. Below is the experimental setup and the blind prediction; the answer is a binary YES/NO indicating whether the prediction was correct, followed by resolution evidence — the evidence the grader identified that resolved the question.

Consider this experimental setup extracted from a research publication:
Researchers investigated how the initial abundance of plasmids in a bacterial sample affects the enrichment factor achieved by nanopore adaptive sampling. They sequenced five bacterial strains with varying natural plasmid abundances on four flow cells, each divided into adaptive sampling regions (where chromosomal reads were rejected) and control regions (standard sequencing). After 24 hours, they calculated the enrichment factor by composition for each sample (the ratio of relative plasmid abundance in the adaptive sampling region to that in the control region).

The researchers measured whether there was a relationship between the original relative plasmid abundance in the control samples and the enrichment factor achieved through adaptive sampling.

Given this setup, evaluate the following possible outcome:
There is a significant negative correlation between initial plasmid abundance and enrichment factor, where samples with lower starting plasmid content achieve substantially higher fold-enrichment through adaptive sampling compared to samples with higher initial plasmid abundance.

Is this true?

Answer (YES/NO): YES